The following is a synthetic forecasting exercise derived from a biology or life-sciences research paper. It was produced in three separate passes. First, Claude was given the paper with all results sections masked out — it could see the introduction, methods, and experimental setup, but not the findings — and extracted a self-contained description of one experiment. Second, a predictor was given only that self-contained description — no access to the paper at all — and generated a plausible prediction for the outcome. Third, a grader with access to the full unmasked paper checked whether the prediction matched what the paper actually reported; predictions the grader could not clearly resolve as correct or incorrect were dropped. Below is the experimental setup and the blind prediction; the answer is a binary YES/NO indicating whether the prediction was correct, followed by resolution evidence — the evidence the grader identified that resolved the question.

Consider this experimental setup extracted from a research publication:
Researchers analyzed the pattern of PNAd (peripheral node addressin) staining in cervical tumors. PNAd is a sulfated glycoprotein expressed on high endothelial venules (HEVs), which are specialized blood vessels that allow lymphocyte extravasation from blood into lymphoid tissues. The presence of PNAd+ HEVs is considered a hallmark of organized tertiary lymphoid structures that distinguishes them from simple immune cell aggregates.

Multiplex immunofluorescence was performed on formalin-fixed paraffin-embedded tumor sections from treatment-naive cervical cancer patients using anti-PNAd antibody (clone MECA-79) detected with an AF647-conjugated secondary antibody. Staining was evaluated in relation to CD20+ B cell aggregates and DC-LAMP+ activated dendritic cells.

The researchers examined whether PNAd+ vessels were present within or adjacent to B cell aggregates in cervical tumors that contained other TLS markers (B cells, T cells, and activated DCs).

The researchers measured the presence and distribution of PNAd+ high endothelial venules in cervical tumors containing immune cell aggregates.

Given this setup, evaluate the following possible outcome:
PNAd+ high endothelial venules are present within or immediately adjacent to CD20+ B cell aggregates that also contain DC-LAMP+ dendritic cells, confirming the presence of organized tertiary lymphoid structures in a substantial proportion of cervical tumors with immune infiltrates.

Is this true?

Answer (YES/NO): YES